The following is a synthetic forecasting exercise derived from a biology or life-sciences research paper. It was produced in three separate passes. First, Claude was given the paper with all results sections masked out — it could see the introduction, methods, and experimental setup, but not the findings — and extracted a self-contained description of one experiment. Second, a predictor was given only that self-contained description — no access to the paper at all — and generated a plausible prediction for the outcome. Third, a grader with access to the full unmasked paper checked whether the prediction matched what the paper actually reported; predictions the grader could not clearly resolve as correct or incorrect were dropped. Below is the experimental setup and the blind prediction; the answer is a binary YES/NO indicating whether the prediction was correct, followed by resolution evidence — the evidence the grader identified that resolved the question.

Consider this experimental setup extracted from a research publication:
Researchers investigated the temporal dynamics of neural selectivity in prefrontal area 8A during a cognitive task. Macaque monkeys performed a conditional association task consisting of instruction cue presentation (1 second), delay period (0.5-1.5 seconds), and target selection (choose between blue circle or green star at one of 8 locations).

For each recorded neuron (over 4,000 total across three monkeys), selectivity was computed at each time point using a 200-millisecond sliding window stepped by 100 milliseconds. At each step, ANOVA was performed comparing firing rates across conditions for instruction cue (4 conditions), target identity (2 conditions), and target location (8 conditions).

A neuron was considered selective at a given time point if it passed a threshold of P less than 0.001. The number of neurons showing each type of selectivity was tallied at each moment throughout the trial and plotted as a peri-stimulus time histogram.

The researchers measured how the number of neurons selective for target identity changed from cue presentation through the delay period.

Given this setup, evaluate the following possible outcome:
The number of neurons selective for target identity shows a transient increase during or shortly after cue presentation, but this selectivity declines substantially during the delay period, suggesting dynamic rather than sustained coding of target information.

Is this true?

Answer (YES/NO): NO